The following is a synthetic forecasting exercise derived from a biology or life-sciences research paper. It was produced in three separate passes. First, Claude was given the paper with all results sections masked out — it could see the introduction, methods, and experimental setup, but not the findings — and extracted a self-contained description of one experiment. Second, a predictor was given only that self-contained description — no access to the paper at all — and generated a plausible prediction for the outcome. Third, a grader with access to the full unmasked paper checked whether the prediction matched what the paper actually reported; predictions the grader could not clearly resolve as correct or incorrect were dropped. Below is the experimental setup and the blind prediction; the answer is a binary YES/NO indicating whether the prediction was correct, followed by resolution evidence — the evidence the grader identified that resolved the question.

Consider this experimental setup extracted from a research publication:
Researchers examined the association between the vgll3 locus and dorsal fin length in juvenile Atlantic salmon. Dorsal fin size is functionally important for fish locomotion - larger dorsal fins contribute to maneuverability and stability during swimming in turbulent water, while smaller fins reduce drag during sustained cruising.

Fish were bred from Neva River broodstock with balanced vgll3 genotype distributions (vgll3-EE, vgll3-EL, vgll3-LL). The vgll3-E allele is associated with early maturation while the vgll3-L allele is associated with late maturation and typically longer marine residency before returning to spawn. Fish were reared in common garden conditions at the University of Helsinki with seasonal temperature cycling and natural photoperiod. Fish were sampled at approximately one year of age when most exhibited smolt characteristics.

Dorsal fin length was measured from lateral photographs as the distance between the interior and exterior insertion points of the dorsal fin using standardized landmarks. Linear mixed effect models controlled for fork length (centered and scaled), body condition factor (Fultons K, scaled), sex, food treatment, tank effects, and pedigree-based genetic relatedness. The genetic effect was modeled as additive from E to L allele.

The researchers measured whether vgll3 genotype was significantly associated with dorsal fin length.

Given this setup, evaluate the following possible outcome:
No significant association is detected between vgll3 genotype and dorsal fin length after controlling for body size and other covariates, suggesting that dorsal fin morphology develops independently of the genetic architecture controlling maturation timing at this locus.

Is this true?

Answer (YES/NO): YES